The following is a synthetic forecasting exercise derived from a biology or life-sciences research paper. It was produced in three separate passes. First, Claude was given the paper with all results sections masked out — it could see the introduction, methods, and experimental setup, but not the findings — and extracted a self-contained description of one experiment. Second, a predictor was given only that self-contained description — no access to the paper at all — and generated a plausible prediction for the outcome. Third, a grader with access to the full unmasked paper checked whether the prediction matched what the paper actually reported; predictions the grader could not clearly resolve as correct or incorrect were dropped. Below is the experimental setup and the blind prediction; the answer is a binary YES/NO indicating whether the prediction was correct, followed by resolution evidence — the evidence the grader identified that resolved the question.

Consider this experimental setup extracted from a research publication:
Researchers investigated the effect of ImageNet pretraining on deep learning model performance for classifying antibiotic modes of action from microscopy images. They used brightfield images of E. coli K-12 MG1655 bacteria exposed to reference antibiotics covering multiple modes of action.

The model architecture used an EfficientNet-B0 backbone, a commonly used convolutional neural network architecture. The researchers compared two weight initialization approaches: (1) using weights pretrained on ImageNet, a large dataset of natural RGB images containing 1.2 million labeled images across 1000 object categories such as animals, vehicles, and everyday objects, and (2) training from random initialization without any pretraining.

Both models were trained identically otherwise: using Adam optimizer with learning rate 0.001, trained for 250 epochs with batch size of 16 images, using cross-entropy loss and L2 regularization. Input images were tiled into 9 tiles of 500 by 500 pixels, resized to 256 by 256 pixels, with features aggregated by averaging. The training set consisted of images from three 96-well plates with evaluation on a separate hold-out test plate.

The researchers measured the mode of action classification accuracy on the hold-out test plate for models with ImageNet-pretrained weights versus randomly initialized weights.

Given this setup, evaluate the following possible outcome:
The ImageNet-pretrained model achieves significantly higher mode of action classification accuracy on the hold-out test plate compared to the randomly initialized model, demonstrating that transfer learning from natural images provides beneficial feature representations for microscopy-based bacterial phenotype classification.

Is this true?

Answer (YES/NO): NO